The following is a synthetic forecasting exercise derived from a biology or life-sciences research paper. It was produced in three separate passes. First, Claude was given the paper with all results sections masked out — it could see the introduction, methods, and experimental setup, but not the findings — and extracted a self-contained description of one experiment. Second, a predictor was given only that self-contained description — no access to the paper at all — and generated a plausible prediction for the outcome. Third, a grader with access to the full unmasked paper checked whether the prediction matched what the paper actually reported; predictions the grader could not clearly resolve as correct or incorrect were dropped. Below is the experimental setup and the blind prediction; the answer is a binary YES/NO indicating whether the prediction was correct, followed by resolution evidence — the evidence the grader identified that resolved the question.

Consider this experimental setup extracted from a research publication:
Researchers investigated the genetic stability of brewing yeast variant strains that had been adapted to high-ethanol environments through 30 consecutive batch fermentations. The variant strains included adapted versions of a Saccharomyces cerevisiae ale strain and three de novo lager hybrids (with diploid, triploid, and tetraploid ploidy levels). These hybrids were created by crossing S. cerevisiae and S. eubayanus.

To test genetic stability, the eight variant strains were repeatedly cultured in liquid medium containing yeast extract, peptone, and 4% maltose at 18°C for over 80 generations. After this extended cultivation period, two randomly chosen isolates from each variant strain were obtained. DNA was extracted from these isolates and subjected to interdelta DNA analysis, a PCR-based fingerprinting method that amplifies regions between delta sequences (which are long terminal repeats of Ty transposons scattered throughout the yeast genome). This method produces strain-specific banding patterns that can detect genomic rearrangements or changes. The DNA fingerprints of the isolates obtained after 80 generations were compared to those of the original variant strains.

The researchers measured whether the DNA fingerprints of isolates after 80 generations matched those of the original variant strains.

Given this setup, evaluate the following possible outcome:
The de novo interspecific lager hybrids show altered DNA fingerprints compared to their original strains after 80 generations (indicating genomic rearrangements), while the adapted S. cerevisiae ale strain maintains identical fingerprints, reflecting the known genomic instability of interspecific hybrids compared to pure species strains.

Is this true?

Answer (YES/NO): NO